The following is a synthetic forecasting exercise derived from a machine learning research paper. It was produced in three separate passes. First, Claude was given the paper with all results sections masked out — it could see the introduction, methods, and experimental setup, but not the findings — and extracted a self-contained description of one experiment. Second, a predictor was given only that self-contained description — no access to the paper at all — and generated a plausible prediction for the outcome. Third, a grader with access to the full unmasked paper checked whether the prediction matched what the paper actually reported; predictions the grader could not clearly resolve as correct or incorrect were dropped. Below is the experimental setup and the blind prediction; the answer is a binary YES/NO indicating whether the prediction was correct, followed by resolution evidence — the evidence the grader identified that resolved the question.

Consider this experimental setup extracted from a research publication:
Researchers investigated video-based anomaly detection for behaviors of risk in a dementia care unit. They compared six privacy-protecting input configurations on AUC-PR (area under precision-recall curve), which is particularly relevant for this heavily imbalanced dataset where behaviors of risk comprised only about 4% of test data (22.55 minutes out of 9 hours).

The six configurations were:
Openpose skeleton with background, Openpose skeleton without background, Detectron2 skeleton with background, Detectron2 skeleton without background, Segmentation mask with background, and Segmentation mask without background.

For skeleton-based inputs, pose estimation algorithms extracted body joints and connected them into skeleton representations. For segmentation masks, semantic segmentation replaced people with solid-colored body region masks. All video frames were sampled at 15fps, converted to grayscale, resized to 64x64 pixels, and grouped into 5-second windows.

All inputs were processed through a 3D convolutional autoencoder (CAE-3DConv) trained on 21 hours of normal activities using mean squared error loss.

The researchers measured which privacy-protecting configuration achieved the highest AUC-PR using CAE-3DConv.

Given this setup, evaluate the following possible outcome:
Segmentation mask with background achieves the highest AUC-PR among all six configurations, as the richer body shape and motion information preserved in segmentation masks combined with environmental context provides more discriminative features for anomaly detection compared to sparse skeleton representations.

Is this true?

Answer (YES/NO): NO